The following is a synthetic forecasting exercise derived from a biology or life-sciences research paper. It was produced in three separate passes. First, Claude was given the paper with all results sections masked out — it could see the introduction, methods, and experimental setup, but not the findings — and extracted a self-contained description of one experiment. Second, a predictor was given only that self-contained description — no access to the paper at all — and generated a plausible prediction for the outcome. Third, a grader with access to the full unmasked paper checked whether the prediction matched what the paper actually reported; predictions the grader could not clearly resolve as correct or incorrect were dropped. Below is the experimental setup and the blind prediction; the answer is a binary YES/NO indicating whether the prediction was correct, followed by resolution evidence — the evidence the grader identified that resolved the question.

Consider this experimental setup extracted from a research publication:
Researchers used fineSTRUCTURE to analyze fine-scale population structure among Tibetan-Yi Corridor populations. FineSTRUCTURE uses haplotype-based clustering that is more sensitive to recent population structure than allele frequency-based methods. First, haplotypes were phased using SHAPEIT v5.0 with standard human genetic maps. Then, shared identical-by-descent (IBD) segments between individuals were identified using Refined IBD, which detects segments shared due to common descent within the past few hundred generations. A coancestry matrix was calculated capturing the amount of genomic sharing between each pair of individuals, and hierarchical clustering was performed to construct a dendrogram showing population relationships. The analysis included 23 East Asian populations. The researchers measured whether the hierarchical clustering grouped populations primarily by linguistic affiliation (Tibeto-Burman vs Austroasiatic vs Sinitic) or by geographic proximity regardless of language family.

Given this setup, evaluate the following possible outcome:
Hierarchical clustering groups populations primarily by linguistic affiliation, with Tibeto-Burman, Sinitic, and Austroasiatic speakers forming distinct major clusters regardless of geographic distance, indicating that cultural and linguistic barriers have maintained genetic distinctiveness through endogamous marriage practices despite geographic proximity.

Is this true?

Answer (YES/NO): NO